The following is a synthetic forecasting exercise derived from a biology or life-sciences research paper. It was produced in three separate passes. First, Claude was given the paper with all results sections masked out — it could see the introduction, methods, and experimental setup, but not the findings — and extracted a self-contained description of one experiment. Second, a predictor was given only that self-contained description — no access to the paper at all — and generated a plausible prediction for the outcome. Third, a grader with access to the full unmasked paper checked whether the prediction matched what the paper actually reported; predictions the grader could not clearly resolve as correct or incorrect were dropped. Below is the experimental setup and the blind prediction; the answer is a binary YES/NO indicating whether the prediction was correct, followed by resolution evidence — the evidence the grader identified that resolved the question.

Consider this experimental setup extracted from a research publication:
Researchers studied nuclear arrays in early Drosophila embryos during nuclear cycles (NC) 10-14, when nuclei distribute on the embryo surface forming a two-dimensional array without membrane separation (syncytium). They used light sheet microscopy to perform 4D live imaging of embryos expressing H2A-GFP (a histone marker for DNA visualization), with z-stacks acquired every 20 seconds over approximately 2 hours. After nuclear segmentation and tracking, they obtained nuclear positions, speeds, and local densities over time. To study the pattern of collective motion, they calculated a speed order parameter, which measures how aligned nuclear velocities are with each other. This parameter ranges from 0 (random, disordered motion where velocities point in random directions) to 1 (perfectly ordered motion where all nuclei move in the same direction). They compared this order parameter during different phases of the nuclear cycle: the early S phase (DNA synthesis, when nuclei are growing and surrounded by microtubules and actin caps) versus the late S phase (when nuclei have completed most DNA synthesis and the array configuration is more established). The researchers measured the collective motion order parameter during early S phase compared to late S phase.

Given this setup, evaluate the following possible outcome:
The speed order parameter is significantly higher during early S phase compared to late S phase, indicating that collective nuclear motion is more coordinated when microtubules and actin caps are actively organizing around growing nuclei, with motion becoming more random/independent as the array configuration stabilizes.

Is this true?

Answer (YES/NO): YES